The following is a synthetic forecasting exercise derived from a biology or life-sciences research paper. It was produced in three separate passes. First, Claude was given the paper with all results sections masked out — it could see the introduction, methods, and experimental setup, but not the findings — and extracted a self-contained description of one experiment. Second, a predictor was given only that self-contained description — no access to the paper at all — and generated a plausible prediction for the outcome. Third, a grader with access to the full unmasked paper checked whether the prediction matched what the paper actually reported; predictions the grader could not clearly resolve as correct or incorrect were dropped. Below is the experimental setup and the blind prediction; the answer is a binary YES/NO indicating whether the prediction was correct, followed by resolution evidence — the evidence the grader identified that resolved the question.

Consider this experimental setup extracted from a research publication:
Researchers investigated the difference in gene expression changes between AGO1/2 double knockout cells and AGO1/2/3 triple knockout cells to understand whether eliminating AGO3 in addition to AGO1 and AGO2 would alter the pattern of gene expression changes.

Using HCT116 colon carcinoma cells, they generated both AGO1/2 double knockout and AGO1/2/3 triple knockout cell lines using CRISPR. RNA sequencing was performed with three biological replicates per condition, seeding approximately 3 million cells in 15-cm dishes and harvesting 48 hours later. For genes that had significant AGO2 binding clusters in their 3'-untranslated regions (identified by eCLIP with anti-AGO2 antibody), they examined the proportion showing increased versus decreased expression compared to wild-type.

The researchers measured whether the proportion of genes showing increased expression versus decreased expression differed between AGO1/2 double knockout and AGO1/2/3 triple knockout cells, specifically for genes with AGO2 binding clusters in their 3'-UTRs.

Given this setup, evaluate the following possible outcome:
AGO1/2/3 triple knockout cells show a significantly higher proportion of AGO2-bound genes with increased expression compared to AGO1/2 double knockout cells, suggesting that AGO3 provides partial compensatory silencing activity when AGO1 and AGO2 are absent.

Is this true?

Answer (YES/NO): YES